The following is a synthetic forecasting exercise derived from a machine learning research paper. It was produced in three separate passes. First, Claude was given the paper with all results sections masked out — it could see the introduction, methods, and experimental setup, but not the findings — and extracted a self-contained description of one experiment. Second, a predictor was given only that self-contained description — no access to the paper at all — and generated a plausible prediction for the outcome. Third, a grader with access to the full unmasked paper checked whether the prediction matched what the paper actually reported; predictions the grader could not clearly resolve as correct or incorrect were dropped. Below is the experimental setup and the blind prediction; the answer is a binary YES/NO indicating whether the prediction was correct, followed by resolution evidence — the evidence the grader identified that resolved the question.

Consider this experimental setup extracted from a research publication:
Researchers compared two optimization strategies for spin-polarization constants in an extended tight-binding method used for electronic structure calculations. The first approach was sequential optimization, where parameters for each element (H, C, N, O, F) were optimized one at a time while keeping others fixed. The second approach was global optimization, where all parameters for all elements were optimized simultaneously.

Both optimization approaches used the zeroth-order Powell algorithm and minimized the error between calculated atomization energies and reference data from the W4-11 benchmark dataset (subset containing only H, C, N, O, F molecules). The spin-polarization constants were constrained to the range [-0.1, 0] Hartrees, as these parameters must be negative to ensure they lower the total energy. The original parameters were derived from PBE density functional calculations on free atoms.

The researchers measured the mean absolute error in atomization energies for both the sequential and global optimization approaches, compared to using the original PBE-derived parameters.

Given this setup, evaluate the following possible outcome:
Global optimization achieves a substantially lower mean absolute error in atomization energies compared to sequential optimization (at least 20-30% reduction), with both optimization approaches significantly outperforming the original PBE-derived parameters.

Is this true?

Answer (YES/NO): NO